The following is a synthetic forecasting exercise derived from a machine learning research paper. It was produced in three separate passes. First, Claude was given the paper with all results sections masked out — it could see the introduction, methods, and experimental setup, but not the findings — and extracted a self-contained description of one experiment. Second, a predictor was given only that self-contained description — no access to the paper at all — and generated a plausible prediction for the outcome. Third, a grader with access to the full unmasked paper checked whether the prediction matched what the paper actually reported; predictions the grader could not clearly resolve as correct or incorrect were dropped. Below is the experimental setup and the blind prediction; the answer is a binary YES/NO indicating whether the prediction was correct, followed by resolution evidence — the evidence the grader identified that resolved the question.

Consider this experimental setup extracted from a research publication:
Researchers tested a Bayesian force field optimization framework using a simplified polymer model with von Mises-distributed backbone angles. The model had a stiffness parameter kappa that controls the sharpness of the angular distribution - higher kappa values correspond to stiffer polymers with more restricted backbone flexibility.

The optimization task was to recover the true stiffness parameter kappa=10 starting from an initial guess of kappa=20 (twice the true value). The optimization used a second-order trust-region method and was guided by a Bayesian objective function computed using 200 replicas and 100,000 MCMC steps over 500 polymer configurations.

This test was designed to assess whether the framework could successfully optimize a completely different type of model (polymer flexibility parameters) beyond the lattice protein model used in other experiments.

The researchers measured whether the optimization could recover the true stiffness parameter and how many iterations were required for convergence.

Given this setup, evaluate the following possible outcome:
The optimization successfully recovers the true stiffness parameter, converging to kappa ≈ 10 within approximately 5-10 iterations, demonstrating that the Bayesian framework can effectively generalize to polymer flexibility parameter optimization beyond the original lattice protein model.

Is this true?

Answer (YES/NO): NO